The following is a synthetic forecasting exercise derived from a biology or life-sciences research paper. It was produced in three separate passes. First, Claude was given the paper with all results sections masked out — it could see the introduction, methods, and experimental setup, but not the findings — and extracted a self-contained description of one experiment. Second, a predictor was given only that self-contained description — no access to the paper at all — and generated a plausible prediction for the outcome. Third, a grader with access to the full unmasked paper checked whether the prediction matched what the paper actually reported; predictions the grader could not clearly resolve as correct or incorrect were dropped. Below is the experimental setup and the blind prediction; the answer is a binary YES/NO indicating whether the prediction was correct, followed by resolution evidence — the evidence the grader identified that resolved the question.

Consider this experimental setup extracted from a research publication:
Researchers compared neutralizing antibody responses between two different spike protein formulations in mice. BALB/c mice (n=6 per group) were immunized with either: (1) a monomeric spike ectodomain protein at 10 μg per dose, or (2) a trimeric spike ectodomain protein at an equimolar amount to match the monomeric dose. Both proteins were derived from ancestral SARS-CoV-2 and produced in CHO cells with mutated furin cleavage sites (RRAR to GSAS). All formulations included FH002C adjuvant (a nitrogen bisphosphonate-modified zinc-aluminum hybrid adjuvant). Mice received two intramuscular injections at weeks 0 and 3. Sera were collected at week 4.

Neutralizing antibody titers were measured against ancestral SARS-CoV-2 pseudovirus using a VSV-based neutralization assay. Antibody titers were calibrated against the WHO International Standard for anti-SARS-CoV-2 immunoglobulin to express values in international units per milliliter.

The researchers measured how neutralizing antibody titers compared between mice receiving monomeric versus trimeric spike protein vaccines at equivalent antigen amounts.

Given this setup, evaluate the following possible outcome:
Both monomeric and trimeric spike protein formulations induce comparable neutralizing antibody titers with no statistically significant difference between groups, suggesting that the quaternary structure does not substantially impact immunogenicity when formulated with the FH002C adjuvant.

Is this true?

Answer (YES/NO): NO